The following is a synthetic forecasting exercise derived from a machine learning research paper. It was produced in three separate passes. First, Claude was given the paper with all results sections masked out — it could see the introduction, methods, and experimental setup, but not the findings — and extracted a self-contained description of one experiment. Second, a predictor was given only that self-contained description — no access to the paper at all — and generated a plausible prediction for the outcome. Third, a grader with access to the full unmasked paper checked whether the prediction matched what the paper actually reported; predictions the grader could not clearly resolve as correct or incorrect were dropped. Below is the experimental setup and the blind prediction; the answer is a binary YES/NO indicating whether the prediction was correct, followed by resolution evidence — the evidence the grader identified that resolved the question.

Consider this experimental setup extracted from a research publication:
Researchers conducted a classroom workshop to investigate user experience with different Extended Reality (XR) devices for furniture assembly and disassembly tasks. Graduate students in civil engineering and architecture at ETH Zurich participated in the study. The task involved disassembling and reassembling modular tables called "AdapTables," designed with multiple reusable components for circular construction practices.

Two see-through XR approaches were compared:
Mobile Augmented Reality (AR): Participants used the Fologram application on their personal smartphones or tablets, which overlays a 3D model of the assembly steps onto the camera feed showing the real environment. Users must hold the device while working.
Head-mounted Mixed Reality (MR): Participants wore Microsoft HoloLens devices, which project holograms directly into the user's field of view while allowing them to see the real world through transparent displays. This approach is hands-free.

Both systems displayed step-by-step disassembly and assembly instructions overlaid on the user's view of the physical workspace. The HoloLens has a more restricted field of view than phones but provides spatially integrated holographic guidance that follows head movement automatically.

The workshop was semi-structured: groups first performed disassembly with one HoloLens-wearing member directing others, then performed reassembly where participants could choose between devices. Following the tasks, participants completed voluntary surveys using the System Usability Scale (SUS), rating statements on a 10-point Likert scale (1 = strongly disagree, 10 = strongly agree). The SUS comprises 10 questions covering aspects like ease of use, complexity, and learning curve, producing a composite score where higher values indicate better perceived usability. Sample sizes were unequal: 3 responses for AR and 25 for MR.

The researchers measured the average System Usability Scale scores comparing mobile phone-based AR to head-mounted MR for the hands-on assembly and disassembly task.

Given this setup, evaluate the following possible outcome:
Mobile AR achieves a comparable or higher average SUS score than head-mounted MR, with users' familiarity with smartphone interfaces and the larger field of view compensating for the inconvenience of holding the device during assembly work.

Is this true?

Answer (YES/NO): YES